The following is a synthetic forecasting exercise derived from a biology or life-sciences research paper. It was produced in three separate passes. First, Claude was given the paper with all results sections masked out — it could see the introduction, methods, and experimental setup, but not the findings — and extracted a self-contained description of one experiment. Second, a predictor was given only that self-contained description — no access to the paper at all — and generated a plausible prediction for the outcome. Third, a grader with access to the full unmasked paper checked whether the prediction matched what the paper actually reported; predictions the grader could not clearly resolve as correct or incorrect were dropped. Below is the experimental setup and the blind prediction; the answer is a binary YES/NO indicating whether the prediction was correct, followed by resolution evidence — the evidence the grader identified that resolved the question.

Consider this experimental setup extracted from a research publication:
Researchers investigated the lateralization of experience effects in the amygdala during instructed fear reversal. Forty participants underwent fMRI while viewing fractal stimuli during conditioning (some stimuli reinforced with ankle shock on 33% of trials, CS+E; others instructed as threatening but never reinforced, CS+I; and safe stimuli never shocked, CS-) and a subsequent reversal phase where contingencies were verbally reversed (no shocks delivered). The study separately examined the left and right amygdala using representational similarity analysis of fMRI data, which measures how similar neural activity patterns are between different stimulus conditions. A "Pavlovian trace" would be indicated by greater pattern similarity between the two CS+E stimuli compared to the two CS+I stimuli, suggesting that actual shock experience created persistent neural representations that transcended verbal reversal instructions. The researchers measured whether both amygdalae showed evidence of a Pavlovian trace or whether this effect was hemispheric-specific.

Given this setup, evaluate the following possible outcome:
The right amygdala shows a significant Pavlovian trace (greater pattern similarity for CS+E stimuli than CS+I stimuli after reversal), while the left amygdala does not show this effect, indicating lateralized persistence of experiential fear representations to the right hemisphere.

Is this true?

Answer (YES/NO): NO